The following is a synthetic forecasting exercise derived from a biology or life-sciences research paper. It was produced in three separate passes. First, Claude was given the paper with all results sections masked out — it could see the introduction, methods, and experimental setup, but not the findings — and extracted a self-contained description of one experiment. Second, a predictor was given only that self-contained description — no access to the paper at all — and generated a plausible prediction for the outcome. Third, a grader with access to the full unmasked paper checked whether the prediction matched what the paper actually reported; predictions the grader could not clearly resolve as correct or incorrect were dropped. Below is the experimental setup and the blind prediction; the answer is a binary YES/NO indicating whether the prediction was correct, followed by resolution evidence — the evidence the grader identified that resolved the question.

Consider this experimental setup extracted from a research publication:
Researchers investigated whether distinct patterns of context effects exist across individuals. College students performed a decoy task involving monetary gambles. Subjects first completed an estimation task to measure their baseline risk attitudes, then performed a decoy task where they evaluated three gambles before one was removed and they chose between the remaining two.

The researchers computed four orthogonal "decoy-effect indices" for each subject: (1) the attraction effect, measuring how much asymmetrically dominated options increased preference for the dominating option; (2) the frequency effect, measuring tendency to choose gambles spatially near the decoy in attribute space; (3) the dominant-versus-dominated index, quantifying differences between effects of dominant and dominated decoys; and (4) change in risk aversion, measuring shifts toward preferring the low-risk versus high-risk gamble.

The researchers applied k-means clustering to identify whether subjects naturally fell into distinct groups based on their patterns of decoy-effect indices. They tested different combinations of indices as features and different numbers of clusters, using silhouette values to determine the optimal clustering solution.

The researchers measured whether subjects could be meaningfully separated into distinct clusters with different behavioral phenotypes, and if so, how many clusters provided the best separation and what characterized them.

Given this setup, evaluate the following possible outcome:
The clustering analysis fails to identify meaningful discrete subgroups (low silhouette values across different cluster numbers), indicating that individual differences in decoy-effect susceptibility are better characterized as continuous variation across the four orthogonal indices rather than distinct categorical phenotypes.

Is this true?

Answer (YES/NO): NO